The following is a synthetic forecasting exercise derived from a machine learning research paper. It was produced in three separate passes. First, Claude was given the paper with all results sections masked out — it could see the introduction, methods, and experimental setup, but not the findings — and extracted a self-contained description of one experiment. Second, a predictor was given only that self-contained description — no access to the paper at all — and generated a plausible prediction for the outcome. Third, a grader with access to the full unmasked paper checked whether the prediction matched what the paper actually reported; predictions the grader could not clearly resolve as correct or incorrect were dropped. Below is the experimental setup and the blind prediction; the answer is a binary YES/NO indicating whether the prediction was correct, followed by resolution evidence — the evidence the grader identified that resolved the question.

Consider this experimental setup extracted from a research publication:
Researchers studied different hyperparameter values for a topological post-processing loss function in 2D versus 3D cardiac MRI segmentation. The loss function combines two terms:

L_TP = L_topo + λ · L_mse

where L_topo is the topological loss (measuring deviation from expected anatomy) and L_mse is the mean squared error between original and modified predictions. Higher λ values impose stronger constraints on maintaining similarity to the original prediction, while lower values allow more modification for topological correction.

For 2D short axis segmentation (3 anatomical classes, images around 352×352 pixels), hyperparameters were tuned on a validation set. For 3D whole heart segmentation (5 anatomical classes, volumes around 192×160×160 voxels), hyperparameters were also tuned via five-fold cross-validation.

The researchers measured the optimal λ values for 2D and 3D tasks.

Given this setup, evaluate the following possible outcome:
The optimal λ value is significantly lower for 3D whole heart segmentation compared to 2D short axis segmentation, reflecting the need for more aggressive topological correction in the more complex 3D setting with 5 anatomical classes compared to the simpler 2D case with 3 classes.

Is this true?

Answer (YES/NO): YES